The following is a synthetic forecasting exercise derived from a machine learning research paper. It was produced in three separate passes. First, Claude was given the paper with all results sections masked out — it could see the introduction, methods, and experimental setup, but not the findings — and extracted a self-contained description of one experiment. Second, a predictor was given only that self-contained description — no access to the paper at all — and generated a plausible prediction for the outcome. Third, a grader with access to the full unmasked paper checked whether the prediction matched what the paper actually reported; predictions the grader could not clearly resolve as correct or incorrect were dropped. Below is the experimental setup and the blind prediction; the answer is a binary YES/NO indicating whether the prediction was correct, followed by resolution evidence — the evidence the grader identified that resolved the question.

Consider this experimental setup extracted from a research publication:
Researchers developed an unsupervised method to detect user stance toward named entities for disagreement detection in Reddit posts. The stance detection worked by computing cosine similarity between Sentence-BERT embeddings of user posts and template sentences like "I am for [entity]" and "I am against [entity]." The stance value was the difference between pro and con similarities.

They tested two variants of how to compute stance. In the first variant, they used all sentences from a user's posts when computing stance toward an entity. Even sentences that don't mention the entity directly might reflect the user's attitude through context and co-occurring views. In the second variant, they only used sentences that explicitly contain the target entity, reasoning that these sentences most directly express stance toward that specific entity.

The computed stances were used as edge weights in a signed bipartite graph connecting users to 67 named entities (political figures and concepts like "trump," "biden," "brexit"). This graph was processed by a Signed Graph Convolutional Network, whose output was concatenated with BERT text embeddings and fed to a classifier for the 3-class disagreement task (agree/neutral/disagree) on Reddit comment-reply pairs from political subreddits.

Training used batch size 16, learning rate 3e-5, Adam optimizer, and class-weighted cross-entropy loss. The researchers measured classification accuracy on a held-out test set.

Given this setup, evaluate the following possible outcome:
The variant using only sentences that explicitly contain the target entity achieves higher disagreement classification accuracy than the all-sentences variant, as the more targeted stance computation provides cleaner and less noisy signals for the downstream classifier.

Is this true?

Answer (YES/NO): NO